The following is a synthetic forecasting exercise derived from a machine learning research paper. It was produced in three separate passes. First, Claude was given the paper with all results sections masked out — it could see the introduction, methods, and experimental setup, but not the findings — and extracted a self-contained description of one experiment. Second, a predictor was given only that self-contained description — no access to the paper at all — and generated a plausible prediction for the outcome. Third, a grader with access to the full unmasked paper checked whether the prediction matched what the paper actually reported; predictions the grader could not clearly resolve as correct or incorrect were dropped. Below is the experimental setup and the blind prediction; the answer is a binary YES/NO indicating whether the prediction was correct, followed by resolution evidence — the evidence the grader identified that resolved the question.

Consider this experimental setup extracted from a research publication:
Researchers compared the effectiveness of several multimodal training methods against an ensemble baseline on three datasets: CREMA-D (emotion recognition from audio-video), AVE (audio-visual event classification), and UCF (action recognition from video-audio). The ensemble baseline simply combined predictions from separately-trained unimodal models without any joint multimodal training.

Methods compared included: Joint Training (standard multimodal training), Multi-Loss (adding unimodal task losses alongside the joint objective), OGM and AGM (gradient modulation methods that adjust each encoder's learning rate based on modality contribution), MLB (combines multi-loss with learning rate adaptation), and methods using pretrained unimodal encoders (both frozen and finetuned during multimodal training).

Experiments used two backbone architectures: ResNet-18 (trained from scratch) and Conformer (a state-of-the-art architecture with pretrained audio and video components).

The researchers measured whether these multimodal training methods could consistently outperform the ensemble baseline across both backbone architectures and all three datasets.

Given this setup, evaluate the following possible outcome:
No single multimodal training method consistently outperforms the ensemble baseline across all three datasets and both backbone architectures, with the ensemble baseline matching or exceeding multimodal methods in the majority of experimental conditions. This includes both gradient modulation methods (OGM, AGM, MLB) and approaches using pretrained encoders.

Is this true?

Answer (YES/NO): NO